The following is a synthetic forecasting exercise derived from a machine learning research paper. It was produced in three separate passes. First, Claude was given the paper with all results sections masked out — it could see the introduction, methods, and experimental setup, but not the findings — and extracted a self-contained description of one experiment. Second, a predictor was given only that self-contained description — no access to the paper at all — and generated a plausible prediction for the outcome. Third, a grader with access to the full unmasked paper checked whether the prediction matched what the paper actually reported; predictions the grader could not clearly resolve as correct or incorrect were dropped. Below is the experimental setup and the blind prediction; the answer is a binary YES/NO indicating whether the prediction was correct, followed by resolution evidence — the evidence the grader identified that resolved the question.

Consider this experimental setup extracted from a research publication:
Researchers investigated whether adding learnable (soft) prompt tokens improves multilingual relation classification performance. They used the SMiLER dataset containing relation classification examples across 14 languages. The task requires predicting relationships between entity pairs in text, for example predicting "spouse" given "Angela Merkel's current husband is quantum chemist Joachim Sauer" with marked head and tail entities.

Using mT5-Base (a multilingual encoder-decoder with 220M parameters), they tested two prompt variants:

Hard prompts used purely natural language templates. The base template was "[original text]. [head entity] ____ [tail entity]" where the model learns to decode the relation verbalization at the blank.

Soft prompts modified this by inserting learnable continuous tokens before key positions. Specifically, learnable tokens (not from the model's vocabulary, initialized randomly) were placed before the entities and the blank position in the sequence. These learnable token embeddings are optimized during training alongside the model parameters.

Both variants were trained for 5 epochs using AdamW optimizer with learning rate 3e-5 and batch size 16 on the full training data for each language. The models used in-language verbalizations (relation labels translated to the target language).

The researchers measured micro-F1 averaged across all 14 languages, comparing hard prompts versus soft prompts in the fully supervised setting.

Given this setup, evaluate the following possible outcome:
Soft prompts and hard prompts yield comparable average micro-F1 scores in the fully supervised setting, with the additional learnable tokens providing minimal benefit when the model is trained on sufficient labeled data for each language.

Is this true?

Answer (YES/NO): NO